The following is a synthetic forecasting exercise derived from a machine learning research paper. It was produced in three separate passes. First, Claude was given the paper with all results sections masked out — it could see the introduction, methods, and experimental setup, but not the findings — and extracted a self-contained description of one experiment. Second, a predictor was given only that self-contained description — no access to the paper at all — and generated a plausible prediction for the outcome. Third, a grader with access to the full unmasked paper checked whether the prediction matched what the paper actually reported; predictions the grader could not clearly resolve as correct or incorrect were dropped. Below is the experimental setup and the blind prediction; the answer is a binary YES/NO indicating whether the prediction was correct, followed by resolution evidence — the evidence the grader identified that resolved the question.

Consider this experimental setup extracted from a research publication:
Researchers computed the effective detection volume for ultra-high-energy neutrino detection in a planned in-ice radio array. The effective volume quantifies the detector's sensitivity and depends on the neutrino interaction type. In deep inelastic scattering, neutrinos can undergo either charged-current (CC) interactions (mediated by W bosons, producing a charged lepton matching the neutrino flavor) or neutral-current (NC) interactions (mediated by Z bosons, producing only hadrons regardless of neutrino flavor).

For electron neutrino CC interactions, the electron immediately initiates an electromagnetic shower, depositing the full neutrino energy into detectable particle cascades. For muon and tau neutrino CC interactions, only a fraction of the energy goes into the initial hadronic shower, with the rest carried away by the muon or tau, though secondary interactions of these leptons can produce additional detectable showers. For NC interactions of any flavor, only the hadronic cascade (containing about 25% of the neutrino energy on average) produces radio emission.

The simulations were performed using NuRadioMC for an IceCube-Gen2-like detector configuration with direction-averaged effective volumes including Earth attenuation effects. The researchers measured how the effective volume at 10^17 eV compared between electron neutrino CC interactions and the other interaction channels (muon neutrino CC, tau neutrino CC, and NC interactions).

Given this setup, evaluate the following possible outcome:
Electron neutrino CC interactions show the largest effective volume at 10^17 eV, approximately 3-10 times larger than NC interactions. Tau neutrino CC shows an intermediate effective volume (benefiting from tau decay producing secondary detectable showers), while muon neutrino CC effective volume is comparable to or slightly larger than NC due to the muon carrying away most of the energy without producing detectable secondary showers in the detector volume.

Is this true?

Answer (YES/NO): NO